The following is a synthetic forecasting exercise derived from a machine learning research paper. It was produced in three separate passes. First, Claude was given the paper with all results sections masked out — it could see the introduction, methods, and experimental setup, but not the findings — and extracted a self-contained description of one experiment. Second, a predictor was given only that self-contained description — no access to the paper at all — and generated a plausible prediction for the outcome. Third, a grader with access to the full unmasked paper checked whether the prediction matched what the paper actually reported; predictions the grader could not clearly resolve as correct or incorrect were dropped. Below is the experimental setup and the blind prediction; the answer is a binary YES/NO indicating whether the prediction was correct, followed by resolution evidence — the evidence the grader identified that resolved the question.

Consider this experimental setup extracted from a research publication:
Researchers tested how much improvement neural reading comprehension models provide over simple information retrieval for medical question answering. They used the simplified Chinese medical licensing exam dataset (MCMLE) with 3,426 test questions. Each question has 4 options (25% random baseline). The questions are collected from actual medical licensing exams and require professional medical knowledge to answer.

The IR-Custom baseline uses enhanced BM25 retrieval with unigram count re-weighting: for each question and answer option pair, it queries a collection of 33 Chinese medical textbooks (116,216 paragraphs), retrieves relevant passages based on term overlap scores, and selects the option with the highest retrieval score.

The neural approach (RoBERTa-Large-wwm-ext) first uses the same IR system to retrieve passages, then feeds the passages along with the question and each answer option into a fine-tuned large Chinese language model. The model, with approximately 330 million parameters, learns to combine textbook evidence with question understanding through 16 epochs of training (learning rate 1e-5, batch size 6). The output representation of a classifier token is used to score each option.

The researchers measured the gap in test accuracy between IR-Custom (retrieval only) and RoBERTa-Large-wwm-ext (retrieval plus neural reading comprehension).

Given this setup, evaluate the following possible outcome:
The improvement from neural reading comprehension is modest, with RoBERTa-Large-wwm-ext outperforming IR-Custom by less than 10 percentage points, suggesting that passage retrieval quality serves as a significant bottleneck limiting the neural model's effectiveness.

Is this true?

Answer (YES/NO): NO